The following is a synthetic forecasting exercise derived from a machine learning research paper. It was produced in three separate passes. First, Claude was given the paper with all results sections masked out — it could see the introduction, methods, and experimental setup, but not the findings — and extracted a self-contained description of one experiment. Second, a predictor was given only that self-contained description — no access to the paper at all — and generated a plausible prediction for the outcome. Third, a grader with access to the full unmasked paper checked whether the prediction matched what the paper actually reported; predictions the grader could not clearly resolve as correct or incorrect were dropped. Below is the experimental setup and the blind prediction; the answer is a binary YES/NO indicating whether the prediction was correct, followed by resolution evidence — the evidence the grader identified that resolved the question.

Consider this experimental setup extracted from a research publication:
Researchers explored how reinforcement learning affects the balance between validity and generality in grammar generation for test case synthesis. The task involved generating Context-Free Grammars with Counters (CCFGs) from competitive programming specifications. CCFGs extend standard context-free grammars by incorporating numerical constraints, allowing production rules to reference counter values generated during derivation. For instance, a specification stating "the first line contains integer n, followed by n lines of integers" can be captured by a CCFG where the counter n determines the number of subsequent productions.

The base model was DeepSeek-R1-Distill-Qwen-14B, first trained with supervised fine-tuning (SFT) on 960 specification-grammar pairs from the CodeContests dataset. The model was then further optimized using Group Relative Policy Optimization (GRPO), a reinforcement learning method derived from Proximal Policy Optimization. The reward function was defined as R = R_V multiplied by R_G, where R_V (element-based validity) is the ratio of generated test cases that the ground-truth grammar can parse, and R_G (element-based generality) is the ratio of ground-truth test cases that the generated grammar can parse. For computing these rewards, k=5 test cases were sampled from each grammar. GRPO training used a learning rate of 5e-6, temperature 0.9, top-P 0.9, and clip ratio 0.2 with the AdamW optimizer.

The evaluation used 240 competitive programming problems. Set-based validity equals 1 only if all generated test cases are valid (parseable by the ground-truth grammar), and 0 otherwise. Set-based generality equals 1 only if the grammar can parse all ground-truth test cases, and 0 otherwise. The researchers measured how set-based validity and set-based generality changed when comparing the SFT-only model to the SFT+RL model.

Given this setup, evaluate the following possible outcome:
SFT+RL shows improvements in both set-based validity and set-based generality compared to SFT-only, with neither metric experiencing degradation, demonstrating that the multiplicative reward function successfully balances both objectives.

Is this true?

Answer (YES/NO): YES